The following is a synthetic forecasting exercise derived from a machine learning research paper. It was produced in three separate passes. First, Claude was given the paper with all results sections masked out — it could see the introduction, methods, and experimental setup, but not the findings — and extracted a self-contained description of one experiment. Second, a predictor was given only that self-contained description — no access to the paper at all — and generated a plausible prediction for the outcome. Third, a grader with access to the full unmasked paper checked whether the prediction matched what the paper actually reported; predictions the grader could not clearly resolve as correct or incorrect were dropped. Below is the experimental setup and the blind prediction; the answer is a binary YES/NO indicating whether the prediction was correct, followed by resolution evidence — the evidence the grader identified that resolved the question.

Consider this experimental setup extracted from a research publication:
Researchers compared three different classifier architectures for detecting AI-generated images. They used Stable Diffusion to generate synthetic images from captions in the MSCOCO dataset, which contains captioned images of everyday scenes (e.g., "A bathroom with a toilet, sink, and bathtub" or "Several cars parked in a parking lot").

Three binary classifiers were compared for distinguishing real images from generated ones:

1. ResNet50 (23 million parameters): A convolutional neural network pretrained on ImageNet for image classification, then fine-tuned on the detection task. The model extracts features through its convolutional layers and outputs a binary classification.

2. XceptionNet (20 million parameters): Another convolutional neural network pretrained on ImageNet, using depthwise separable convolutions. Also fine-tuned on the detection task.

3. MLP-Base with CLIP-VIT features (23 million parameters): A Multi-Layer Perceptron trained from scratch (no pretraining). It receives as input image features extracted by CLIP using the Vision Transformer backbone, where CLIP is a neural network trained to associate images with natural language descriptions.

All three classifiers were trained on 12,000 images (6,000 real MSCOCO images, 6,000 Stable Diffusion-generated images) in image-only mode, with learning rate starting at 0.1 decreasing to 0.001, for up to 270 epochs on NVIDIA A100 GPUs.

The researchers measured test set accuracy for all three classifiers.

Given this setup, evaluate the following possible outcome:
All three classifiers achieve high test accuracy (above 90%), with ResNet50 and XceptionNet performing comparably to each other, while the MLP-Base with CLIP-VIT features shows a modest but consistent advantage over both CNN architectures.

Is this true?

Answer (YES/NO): NO